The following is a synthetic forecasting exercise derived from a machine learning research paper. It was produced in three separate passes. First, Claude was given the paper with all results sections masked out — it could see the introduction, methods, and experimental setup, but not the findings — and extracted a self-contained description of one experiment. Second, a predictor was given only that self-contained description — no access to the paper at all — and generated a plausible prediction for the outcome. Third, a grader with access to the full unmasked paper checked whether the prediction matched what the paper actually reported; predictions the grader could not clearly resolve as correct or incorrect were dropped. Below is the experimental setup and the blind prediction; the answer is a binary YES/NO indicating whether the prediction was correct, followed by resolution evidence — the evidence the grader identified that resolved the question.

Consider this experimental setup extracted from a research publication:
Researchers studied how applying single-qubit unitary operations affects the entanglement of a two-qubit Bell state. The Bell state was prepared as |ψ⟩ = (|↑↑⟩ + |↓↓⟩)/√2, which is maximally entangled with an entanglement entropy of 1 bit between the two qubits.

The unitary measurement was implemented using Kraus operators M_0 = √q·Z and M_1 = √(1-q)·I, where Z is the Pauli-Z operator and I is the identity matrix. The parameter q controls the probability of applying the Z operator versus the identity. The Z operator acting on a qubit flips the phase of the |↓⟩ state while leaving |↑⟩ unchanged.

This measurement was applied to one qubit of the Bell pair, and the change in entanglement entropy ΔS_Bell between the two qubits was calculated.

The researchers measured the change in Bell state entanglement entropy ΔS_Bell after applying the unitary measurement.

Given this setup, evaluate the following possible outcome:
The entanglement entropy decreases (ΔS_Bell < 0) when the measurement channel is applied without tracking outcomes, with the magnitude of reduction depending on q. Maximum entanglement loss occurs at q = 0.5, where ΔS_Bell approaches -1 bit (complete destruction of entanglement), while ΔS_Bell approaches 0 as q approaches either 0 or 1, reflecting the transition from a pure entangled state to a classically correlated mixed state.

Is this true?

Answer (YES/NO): NO